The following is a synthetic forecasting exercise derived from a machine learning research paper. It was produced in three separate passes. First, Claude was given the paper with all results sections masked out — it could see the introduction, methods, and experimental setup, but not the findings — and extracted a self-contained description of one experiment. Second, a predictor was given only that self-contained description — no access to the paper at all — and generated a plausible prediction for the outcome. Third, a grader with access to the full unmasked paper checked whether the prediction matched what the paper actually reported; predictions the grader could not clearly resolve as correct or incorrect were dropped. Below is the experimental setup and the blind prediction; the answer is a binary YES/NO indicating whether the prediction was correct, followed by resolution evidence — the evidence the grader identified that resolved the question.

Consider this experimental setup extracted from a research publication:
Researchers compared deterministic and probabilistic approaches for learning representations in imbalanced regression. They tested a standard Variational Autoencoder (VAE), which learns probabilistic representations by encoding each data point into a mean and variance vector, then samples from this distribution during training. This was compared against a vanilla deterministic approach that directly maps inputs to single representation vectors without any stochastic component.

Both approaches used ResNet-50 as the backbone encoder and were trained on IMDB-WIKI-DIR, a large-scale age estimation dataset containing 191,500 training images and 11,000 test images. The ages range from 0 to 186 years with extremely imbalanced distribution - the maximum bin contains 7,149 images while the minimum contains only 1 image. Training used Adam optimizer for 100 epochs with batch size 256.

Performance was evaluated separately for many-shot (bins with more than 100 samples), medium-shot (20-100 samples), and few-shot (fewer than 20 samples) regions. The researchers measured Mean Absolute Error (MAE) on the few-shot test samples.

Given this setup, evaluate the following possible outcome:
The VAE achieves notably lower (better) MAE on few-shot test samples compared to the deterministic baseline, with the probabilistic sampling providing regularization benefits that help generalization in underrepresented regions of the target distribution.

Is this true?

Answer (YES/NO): NO